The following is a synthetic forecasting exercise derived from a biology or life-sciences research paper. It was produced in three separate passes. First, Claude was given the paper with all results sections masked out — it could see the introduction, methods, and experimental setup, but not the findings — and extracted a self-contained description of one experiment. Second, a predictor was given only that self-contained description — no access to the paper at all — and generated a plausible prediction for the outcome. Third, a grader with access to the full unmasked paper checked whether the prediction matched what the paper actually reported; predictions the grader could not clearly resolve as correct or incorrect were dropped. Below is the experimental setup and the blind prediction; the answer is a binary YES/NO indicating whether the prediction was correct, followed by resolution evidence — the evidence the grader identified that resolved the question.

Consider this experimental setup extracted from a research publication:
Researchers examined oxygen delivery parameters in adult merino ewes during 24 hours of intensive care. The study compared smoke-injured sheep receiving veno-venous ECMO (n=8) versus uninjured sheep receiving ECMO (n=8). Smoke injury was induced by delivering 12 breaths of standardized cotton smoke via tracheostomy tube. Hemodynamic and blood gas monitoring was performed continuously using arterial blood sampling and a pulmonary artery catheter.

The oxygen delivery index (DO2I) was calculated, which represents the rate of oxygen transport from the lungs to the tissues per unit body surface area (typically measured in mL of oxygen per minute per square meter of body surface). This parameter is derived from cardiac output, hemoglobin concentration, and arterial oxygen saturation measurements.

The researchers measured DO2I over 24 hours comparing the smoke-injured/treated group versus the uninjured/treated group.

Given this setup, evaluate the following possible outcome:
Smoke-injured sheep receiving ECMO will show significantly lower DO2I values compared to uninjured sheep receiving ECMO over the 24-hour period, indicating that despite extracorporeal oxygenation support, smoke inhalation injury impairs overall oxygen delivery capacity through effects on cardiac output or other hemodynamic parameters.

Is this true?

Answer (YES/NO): YES